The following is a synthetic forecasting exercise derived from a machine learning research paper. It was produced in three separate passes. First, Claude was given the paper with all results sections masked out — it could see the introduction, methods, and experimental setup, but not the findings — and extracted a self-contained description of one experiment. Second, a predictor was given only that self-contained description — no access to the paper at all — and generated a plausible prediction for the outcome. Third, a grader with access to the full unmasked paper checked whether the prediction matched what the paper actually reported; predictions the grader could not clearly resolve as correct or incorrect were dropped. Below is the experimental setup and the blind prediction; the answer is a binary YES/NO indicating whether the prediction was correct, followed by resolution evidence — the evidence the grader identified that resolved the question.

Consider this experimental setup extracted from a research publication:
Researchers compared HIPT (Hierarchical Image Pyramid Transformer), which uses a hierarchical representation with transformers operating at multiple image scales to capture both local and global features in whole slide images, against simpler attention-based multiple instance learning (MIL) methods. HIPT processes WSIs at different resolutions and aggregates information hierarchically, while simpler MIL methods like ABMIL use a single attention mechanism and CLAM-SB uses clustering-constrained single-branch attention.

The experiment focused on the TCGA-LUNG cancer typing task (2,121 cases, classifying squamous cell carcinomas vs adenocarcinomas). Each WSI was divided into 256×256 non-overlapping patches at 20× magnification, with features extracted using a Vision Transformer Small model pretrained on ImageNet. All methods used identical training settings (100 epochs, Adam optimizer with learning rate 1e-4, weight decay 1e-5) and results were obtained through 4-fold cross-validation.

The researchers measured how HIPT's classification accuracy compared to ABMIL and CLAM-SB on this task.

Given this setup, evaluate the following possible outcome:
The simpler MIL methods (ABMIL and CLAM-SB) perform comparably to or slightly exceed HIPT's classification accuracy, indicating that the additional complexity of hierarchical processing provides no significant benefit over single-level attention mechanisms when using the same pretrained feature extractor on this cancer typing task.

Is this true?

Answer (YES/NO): YES